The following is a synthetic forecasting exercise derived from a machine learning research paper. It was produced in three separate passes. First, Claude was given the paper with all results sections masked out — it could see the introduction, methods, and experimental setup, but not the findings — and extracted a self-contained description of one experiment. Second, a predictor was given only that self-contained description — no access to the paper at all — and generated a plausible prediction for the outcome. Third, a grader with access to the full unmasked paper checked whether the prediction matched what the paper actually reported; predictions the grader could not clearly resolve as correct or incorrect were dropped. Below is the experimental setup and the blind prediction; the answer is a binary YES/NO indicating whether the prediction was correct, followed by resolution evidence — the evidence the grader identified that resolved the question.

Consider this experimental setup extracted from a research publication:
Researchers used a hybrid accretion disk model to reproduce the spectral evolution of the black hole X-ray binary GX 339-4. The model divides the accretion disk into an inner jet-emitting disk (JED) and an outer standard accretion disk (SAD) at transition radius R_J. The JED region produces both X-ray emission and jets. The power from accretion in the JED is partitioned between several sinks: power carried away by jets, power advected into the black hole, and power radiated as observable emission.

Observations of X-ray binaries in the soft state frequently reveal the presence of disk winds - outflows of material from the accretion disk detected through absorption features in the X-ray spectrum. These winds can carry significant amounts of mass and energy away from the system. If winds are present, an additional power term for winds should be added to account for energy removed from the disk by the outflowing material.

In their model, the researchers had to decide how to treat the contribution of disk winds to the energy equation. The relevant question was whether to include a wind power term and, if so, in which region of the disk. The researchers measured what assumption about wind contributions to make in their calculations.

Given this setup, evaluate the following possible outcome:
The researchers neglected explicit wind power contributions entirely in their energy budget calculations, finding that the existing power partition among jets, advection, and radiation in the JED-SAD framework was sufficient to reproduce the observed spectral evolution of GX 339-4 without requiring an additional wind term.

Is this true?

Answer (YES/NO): YES